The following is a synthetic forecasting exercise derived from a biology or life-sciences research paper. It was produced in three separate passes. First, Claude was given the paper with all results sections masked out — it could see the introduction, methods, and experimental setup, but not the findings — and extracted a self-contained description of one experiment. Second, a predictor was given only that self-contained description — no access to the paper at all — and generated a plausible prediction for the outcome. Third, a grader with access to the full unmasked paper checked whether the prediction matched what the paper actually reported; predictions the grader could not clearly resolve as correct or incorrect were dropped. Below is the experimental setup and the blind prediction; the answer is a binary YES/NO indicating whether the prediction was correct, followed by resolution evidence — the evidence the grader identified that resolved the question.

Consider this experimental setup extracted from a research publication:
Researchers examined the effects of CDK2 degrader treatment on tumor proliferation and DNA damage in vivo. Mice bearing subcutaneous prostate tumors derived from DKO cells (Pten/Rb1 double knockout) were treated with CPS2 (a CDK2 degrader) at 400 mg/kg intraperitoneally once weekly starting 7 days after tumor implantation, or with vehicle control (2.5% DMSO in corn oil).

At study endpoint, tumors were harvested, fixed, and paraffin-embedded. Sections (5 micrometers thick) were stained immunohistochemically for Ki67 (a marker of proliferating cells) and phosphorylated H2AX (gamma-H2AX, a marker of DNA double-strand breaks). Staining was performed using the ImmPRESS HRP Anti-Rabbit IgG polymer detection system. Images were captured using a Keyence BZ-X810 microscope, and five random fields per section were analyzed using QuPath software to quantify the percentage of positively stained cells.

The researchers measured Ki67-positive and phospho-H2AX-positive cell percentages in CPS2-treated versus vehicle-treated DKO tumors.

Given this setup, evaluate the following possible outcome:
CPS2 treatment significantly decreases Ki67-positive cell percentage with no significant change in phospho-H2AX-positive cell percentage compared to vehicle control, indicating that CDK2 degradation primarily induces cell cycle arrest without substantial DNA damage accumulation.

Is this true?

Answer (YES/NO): NO